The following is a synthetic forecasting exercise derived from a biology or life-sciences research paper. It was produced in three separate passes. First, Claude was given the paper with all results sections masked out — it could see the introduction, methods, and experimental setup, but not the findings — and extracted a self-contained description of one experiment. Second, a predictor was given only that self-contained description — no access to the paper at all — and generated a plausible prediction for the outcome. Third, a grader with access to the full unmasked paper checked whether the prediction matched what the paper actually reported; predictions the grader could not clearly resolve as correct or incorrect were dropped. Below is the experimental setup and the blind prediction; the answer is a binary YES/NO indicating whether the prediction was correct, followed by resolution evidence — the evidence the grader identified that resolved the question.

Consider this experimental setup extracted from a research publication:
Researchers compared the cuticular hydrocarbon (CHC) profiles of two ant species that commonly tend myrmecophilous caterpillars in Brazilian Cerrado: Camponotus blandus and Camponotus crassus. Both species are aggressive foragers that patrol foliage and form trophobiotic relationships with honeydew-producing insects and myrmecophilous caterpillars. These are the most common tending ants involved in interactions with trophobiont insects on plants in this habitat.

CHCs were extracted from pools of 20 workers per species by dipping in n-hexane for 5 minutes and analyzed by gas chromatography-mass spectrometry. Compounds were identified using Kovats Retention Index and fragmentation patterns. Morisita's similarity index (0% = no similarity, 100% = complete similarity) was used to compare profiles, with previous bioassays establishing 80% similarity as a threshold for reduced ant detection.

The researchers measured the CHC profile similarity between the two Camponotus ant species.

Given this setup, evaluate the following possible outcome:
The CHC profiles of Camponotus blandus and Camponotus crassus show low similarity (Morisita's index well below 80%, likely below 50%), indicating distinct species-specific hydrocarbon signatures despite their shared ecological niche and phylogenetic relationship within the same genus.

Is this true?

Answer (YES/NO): YES